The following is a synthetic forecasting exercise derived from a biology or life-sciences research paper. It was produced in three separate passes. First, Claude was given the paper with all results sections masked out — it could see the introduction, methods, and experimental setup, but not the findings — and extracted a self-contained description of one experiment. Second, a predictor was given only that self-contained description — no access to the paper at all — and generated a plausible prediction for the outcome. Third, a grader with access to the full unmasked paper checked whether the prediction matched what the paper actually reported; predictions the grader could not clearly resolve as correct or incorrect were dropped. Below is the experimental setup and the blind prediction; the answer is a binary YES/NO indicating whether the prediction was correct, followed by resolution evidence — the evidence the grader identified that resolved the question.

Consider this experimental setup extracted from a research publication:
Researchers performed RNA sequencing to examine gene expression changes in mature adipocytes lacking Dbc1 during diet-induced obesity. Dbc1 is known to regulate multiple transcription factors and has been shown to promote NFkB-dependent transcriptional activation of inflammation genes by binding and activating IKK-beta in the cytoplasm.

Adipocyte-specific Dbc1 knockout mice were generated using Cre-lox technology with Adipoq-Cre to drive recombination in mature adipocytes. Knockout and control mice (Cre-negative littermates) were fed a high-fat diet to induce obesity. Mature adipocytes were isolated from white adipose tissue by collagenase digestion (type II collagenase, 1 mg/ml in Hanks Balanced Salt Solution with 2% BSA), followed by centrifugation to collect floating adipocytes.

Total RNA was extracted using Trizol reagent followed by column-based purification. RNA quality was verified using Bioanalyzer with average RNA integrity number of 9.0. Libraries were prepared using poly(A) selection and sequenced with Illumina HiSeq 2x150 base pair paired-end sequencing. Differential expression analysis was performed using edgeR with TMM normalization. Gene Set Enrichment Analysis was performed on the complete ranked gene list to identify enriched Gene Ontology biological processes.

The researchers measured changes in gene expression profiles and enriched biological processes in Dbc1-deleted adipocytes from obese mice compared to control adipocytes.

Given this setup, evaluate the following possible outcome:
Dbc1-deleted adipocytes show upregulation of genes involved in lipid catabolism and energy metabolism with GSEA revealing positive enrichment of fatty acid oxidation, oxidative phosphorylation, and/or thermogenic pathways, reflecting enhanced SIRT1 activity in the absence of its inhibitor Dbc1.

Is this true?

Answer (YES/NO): NO